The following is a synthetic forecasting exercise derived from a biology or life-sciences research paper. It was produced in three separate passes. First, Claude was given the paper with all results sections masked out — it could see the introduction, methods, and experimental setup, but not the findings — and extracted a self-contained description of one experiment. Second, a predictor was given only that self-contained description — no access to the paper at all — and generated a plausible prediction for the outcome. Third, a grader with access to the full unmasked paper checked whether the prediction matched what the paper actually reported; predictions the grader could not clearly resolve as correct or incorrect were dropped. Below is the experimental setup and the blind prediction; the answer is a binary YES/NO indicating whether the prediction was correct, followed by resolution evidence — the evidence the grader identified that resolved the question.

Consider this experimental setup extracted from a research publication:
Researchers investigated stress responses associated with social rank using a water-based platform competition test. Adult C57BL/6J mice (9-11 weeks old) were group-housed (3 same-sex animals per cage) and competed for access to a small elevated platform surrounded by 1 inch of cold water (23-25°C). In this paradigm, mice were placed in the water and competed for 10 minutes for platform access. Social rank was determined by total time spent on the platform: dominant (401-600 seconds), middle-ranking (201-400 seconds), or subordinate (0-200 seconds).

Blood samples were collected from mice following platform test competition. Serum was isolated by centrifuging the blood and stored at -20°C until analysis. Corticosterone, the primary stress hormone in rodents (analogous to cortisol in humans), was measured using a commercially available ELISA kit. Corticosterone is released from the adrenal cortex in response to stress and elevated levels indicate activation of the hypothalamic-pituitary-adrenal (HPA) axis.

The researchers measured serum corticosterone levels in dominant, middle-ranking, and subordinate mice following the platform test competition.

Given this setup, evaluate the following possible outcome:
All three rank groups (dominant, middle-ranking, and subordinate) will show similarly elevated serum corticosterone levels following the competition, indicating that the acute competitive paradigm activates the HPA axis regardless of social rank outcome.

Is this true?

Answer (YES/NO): NO